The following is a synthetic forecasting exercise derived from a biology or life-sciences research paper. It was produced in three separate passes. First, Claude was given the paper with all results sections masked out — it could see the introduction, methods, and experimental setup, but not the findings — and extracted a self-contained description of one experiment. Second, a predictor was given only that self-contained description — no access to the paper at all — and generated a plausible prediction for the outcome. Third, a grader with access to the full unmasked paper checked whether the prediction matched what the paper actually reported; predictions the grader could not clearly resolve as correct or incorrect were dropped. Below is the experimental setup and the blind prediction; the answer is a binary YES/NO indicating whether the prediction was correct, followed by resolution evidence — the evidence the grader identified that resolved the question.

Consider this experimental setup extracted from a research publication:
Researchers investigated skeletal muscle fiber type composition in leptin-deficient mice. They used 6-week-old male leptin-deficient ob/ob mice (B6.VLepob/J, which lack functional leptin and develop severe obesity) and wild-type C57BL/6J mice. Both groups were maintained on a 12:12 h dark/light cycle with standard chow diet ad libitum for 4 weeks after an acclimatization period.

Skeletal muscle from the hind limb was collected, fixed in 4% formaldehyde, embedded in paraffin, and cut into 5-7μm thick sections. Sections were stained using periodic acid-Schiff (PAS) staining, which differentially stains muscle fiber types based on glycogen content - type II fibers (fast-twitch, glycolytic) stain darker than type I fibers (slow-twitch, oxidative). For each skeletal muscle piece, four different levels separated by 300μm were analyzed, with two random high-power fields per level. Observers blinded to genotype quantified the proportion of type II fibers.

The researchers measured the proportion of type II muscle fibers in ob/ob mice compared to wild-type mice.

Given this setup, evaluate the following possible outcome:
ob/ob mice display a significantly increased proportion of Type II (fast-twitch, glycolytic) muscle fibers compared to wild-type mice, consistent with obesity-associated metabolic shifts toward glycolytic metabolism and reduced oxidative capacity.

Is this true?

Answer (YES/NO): NO